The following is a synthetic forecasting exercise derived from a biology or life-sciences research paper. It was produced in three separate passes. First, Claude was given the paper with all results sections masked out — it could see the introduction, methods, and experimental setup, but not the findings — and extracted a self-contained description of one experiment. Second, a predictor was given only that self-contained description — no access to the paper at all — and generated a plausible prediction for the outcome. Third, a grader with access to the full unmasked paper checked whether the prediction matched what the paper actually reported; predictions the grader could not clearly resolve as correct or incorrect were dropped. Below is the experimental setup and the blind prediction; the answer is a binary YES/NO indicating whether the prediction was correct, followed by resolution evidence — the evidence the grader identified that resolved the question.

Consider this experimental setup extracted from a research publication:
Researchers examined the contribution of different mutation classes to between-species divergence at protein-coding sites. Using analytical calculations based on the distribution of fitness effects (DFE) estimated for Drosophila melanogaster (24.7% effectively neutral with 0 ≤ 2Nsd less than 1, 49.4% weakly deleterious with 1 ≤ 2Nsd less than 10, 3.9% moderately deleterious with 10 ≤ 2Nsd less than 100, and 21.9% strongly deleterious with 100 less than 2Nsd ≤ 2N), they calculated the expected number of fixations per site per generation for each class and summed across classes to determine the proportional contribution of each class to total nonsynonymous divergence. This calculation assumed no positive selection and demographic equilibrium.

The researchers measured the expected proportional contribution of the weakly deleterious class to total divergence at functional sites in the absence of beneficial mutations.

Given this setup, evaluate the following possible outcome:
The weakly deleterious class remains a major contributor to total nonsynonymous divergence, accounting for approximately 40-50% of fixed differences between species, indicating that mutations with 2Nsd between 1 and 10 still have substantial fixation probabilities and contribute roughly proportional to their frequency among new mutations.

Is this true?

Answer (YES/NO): NO